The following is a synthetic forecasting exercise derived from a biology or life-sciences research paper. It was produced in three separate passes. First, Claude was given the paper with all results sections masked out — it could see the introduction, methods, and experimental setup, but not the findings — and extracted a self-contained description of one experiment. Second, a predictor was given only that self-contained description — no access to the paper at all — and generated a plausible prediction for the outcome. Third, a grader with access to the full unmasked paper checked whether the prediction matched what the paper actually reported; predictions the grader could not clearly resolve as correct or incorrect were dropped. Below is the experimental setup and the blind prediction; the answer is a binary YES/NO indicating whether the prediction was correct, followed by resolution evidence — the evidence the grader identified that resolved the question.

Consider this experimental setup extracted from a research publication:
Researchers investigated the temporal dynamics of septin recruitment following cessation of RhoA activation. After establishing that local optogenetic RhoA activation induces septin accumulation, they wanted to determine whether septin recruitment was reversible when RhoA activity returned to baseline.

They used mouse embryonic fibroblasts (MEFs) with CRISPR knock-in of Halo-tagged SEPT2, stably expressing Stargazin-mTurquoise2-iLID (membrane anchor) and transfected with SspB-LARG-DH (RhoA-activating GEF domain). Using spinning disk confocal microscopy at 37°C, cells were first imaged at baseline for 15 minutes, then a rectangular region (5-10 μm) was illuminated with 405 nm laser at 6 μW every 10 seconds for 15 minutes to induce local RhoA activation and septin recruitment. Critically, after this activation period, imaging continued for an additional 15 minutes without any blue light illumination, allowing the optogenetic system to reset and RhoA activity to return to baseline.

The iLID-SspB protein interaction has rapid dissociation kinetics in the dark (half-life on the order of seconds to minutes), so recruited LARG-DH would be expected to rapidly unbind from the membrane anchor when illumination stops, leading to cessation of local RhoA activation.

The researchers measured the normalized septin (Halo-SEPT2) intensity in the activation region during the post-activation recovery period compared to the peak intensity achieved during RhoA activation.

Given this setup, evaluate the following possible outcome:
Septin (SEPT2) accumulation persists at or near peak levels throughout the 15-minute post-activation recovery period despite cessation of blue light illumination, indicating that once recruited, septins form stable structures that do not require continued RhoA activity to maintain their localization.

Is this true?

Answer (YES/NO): NO